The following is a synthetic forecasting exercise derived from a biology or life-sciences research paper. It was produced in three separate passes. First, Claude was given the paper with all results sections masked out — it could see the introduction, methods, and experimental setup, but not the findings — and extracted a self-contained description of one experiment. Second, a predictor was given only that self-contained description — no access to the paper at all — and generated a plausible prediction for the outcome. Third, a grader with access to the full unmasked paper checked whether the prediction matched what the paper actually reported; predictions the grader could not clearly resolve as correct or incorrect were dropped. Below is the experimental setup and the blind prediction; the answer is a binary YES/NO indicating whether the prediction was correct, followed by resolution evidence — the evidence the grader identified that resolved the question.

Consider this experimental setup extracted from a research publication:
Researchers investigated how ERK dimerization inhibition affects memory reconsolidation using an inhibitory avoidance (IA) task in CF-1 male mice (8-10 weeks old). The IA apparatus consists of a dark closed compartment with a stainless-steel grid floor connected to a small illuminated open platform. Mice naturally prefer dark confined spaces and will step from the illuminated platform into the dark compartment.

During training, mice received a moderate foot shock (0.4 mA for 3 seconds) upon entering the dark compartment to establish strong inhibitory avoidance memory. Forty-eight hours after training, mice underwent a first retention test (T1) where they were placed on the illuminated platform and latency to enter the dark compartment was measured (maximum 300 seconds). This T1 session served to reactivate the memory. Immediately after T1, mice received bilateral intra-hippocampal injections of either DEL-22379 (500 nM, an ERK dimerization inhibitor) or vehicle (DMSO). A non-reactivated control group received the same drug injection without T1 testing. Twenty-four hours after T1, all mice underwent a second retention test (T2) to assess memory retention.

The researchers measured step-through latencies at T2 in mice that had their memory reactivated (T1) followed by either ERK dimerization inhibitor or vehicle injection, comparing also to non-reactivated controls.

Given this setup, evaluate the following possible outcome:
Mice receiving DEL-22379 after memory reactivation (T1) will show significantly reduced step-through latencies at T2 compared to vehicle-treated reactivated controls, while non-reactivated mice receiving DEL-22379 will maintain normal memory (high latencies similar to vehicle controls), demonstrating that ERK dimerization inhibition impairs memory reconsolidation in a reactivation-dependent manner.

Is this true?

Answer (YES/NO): YES